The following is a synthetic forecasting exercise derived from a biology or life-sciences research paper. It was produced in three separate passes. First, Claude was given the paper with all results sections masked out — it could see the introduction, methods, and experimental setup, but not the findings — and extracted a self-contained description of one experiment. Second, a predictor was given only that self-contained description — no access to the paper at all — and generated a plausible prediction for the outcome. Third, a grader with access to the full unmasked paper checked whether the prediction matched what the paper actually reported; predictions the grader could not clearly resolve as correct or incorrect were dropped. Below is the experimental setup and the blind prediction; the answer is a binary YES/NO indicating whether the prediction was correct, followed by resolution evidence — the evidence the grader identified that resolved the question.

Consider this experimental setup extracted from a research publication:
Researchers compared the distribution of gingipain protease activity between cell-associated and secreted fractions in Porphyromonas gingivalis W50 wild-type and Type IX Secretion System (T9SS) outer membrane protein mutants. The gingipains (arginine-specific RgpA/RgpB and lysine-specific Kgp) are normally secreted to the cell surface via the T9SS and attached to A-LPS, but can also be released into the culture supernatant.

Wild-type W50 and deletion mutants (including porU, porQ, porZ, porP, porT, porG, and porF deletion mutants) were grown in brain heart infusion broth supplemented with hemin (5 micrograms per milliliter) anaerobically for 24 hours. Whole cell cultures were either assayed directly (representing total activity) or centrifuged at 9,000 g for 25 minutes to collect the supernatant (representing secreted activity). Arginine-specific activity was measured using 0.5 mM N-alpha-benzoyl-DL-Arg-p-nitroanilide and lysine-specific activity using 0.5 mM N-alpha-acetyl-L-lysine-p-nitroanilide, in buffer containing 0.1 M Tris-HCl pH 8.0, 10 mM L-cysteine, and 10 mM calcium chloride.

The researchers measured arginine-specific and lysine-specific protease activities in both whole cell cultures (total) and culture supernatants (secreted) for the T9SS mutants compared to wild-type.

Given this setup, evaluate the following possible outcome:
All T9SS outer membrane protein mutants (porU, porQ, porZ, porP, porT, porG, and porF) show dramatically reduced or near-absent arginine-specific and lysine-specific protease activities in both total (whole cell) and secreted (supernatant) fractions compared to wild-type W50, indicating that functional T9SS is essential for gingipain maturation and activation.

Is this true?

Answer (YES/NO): NO